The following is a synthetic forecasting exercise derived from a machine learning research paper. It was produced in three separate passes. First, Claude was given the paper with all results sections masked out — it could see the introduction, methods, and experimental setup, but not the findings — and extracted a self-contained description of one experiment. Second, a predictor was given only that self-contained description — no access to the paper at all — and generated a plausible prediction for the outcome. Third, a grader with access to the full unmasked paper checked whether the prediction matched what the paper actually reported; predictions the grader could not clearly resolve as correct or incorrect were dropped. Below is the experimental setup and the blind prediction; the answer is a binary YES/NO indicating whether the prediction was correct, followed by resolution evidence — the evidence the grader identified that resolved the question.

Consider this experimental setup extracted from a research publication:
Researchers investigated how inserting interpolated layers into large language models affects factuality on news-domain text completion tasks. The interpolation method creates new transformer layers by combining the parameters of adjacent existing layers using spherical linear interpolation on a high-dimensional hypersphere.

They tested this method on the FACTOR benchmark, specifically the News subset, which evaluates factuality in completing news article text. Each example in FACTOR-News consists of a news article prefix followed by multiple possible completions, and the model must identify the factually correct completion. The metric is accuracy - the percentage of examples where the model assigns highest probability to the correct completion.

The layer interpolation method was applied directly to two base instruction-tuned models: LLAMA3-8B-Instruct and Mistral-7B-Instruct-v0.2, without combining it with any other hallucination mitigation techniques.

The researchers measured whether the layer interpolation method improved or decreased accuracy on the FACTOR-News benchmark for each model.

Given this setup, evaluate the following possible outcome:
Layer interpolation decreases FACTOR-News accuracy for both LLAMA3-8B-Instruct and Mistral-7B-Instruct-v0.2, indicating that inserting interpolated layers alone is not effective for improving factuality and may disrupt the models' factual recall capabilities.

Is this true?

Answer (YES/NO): NO